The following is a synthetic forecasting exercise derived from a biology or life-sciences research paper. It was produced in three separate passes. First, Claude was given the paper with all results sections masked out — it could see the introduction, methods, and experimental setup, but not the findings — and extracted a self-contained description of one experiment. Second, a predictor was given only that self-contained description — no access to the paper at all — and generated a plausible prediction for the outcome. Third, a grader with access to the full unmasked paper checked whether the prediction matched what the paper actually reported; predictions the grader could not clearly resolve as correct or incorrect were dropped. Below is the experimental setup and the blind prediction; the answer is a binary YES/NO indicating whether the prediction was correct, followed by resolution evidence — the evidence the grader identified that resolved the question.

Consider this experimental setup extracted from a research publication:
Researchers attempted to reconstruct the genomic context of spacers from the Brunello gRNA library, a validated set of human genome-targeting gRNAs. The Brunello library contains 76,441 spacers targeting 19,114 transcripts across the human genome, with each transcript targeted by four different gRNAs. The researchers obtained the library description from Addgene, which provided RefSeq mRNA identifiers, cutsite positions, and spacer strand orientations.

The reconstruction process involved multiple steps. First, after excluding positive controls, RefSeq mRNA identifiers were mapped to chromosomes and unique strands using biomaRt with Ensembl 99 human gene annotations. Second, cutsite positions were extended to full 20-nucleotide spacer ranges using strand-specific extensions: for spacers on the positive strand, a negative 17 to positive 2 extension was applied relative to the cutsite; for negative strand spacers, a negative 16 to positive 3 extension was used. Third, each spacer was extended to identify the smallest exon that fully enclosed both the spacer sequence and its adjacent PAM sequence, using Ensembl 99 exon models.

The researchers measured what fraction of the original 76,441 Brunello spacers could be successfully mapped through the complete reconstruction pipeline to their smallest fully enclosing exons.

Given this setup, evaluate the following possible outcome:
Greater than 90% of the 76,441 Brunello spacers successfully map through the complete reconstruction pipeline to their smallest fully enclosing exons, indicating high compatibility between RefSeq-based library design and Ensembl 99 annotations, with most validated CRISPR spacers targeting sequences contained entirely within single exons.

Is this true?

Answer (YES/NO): NO